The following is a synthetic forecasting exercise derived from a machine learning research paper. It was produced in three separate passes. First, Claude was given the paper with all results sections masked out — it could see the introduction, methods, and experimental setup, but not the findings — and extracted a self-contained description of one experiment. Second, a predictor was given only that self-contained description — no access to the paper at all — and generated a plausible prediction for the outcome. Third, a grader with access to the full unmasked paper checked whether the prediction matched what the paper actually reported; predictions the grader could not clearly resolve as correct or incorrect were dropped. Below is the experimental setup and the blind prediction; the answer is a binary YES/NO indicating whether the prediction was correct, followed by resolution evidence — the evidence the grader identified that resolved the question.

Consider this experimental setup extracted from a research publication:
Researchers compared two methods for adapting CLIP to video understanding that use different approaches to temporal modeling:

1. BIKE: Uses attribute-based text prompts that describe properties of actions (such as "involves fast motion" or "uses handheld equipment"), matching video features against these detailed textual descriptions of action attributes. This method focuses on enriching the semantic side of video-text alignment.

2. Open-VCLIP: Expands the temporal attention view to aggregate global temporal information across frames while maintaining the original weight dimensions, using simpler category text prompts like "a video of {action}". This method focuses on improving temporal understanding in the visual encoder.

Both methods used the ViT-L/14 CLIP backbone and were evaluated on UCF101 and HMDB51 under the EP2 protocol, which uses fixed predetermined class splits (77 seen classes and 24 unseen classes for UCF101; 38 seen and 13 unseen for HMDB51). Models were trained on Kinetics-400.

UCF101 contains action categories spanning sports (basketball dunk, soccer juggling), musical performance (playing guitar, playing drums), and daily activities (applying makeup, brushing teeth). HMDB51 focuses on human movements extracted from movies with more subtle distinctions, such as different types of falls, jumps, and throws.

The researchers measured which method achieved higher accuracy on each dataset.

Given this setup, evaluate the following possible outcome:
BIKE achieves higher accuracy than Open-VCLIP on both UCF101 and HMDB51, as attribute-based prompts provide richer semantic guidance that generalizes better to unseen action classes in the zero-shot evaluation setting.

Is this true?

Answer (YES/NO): NO